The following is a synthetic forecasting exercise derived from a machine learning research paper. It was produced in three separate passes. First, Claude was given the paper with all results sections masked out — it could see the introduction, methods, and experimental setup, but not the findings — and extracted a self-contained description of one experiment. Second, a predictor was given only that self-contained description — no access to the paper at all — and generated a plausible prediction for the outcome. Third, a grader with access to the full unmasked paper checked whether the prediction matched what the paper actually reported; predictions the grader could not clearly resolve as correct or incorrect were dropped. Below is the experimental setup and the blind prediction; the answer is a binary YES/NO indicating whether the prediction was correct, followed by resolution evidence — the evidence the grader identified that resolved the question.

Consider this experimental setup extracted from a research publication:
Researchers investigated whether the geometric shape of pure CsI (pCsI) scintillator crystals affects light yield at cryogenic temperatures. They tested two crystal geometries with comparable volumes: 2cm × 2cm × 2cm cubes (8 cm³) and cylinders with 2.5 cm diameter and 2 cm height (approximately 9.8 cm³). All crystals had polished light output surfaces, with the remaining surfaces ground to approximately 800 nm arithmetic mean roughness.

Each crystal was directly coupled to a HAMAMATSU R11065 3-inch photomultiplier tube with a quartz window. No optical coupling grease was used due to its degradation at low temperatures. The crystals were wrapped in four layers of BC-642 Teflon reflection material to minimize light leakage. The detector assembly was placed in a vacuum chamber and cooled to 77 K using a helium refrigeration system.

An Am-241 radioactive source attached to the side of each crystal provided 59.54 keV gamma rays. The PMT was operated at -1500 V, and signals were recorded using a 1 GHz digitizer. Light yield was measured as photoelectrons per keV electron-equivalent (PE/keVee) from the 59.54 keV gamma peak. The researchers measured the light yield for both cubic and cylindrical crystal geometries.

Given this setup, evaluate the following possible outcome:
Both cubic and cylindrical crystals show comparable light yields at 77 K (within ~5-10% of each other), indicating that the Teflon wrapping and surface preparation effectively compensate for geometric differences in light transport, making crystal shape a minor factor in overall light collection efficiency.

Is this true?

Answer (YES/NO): YES